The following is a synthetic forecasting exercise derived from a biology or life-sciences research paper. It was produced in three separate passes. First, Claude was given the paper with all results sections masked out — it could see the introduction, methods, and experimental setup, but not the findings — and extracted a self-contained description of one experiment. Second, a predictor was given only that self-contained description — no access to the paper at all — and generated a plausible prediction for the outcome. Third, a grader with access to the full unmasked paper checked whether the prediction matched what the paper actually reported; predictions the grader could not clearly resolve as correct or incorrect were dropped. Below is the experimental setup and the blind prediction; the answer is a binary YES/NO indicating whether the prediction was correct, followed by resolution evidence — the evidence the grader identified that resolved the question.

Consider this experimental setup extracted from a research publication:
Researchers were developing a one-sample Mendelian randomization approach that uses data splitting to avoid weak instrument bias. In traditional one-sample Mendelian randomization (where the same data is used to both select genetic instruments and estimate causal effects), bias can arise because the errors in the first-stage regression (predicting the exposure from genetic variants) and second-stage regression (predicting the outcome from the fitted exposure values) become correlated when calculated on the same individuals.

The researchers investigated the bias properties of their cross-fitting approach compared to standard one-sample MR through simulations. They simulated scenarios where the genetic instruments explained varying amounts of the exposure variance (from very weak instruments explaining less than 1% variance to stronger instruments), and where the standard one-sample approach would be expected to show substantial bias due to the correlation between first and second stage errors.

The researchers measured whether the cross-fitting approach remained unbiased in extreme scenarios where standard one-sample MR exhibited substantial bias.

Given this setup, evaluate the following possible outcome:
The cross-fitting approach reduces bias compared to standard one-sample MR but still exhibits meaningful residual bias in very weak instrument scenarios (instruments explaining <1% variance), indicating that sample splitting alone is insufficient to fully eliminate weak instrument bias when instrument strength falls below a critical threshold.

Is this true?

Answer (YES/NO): NO